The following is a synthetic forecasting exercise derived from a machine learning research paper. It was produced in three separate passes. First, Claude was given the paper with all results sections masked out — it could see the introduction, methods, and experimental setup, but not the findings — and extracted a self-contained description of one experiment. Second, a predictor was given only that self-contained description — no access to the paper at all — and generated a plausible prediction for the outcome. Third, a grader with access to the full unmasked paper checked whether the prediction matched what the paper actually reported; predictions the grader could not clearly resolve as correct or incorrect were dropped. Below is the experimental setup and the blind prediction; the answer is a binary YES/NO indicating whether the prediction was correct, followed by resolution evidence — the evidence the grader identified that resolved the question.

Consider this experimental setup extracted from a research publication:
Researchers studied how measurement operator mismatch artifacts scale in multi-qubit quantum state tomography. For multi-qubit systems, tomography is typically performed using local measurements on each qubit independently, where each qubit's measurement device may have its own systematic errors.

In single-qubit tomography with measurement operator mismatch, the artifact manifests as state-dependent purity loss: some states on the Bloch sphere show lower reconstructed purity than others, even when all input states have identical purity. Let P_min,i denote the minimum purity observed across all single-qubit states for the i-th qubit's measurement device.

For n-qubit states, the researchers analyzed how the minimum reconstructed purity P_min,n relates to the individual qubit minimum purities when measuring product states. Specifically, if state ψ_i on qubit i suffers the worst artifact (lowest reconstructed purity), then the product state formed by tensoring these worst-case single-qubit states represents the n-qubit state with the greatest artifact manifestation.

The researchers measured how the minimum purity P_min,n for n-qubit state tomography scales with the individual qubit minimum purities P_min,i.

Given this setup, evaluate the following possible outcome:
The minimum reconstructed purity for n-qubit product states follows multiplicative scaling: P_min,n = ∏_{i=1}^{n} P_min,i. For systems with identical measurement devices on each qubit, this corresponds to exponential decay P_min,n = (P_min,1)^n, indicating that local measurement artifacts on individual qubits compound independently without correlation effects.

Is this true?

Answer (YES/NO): YES